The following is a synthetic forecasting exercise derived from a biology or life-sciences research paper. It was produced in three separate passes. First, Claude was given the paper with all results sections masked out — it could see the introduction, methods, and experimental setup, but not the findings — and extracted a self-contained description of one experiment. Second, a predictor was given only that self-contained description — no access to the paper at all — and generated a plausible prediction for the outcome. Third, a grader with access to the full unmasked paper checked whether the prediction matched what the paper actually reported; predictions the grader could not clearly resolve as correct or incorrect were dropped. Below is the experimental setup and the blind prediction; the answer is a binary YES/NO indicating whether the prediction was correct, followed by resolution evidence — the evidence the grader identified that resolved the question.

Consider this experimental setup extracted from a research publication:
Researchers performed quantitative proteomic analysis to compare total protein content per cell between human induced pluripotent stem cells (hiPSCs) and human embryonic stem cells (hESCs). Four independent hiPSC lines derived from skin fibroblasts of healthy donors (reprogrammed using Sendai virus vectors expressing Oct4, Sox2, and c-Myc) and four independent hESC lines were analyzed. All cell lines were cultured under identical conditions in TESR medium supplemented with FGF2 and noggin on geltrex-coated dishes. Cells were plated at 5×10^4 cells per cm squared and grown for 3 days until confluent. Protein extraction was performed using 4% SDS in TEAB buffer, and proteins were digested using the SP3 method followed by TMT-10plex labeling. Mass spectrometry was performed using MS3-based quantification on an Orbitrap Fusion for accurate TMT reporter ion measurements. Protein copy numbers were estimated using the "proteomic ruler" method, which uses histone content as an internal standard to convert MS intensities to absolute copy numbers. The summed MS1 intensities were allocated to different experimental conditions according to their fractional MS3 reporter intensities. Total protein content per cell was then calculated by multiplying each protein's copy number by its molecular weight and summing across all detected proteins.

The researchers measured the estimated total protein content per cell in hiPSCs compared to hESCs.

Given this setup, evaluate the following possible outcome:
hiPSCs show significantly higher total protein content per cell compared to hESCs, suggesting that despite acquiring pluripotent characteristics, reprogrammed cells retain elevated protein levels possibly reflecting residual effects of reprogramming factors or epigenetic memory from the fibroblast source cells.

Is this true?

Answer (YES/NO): YES